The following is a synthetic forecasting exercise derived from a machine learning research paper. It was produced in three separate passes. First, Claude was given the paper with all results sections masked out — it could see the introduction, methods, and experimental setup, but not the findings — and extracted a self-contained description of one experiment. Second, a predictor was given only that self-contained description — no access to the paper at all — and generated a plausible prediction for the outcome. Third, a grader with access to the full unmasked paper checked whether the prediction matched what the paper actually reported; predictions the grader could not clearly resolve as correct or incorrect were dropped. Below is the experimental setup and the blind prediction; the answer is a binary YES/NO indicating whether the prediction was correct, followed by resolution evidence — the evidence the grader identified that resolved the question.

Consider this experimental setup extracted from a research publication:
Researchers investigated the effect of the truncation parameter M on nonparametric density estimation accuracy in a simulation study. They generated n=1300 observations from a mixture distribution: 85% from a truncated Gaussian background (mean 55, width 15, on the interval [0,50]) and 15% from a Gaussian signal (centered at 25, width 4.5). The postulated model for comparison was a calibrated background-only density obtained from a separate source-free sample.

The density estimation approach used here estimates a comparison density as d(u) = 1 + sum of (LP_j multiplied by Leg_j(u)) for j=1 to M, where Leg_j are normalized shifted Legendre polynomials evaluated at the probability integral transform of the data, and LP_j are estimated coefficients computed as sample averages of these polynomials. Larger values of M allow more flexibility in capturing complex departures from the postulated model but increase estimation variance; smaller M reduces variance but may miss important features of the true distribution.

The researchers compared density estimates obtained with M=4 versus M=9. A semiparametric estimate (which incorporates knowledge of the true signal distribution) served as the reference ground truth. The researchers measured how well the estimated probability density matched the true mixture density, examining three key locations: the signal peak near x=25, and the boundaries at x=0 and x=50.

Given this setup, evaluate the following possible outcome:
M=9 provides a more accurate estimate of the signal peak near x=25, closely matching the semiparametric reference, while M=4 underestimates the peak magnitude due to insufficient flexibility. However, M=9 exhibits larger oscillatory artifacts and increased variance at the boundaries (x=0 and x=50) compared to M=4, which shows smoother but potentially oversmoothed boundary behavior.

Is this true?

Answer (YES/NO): NO